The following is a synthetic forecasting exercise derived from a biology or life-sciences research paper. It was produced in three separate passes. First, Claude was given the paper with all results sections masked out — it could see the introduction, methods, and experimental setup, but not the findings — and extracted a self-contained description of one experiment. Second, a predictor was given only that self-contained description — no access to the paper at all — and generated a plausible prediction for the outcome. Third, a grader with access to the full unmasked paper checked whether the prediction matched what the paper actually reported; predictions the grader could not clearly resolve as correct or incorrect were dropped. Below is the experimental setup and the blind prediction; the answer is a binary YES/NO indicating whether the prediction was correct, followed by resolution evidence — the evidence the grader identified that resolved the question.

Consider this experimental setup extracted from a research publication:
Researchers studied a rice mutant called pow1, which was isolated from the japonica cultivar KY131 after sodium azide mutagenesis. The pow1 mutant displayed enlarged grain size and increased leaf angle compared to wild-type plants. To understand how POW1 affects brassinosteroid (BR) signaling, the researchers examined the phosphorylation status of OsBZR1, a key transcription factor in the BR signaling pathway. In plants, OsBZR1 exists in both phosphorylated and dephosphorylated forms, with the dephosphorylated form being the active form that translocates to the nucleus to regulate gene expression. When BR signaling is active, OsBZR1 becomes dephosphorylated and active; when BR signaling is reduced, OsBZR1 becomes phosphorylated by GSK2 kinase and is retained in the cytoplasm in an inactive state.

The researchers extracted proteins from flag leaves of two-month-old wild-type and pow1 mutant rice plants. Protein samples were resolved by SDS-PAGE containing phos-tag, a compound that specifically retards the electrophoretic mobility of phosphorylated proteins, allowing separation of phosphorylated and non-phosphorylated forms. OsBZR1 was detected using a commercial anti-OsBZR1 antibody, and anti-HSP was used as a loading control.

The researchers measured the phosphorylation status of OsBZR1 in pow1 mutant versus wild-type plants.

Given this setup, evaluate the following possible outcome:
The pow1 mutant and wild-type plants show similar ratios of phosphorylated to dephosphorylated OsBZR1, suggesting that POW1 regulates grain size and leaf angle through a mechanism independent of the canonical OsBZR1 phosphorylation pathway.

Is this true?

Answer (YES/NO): NO